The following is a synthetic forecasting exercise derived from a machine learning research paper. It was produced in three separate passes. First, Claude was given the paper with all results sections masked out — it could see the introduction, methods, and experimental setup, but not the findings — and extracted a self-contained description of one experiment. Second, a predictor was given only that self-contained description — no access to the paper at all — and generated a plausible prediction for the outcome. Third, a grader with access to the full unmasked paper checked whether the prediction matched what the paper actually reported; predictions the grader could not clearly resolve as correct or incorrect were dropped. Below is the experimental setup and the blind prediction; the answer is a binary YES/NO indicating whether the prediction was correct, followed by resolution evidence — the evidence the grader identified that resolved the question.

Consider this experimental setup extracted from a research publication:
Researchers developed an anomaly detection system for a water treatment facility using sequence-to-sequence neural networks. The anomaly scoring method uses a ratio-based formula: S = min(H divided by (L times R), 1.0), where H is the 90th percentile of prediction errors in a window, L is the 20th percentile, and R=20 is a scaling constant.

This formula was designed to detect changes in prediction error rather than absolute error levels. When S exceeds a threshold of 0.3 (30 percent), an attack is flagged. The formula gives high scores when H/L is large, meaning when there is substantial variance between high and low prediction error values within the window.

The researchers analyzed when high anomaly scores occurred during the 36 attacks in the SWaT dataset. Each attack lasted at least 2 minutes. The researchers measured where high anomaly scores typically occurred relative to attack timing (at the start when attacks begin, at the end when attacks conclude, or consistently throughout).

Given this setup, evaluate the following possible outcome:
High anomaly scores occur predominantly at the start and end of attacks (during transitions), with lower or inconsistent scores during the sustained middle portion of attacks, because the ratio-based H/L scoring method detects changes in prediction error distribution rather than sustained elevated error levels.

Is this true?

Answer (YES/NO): YES